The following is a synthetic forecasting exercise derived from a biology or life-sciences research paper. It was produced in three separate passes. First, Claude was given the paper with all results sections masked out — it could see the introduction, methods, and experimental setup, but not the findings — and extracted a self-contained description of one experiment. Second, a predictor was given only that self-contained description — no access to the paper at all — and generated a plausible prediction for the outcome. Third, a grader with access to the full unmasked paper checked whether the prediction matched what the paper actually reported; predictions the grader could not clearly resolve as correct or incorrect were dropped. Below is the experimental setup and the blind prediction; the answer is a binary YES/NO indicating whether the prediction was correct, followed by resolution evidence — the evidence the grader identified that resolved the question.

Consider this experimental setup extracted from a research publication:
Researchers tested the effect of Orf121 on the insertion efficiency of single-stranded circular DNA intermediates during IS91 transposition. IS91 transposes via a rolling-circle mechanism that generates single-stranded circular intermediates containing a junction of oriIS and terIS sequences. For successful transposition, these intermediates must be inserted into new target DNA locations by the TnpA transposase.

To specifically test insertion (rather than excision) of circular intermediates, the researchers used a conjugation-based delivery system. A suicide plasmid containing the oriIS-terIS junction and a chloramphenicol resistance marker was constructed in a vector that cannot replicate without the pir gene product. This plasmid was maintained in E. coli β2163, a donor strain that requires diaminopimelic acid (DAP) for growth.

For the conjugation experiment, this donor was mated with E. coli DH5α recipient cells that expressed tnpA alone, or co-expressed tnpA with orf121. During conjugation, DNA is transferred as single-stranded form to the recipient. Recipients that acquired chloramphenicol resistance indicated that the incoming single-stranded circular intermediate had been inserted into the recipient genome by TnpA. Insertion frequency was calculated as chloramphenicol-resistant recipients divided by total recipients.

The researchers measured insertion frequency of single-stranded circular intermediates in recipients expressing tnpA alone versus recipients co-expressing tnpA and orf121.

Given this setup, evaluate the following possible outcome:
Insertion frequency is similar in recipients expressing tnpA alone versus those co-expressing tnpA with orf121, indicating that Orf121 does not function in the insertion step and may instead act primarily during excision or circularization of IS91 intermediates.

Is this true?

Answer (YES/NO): NO